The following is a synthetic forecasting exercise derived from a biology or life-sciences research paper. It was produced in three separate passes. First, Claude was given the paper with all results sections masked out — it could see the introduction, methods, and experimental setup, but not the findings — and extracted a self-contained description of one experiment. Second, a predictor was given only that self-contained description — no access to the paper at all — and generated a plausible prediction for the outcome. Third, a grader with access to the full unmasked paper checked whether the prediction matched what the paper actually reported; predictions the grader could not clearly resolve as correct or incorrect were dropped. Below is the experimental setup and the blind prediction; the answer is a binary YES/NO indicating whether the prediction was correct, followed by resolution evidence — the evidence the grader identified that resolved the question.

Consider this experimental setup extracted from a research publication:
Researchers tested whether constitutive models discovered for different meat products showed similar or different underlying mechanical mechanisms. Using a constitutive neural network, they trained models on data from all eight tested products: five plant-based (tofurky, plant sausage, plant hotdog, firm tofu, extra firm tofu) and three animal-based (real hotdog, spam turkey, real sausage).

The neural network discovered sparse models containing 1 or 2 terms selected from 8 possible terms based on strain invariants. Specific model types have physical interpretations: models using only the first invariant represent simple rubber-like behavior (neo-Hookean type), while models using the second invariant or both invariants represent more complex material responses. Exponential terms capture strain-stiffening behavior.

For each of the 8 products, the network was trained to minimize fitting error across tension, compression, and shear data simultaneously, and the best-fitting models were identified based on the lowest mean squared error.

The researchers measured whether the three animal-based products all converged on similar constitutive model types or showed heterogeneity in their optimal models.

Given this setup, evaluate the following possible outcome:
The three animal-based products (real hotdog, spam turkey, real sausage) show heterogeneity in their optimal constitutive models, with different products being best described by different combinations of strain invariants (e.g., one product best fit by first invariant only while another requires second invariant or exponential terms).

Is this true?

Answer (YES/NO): YES